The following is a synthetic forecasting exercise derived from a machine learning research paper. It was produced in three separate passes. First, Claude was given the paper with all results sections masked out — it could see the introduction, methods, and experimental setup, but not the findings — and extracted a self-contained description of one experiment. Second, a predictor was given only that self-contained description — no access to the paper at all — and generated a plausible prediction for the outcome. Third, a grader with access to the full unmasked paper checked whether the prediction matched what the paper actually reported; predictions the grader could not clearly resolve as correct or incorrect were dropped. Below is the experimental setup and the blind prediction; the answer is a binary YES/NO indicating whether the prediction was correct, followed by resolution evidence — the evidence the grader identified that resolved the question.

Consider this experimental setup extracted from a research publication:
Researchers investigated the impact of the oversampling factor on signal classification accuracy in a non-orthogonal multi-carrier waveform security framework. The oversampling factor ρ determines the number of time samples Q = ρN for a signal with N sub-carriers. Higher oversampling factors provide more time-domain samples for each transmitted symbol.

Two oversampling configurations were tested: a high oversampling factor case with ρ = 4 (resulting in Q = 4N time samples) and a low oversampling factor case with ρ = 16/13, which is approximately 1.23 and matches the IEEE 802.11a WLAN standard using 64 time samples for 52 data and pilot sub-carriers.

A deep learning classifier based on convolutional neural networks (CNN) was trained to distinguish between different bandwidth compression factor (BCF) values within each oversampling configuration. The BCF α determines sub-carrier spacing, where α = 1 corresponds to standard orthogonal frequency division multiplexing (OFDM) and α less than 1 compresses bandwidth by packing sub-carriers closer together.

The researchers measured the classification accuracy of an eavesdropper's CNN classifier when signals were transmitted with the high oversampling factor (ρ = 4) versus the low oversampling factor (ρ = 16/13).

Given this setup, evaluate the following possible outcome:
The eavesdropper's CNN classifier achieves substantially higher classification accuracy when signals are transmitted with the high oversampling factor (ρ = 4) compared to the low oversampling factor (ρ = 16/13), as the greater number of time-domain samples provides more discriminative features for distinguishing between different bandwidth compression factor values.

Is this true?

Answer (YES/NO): YES